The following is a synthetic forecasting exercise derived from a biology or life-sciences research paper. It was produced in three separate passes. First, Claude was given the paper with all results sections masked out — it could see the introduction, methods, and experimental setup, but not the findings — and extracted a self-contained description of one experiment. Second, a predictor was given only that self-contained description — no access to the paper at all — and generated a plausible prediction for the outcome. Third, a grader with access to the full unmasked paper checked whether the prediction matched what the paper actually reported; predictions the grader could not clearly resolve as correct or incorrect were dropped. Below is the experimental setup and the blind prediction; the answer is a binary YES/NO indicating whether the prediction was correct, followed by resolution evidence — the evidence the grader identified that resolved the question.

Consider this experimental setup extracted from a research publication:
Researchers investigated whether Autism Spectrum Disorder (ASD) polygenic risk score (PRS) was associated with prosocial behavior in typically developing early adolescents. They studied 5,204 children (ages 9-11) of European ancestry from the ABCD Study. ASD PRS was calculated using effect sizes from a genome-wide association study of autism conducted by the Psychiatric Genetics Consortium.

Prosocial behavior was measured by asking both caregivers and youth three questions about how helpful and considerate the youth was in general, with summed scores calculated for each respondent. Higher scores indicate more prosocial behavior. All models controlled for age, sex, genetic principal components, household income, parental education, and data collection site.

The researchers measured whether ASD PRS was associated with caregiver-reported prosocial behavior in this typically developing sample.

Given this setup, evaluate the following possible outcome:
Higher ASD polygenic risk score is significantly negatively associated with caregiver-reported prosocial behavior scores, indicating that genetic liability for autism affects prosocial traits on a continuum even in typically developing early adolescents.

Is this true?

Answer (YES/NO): NO